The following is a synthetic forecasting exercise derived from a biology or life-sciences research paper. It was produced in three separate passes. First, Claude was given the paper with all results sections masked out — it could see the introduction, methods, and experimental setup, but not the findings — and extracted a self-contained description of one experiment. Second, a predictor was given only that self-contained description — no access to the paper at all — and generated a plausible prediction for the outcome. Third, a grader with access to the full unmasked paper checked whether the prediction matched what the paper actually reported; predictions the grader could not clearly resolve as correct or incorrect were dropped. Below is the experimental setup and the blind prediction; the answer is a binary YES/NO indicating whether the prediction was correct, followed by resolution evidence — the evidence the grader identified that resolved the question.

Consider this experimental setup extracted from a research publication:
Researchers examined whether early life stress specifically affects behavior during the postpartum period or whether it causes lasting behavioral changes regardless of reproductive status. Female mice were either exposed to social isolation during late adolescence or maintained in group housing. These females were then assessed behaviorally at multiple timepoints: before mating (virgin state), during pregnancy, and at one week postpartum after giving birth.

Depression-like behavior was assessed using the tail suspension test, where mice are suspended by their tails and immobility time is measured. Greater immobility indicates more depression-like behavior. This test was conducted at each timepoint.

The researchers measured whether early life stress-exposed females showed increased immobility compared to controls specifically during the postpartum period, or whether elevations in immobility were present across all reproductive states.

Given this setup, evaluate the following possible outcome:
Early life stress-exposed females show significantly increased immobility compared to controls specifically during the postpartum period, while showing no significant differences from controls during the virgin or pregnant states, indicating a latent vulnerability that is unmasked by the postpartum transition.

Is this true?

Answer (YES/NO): YES